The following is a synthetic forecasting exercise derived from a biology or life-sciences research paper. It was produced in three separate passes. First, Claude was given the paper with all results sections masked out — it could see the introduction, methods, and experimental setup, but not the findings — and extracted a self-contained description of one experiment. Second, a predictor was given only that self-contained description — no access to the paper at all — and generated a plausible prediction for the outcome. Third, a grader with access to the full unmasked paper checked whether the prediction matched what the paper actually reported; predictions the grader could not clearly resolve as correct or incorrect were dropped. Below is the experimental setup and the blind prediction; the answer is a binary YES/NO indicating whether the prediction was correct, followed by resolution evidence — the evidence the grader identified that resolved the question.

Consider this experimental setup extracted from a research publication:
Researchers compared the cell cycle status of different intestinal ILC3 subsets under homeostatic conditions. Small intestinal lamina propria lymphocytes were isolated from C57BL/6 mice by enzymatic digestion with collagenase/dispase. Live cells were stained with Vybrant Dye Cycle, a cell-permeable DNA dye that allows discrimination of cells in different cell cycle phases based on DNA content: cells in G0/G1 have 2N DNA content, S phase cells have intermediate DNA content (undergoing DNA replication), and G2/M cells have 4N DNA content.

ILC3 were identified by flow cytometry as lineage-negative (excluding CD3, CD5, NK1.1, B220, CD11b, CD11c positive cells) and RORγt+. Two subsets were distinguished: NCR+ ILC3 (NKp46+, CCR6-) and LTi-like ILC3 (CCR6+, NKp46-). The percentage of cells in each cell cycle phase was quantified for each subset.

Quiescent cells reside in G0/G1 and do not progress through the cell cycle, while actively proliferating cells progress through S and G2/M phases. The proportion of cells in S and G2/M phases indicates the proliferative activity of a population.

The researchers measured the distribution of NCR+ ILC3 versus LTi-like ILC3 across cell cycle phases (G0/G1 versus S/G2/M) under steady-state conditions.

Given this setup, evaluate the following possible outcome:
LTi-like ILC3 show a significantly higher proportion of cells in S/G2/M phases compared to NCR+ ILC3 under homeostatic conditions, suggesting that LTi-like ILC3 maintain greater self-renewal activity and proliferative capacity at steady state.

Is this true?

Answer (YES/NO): NO